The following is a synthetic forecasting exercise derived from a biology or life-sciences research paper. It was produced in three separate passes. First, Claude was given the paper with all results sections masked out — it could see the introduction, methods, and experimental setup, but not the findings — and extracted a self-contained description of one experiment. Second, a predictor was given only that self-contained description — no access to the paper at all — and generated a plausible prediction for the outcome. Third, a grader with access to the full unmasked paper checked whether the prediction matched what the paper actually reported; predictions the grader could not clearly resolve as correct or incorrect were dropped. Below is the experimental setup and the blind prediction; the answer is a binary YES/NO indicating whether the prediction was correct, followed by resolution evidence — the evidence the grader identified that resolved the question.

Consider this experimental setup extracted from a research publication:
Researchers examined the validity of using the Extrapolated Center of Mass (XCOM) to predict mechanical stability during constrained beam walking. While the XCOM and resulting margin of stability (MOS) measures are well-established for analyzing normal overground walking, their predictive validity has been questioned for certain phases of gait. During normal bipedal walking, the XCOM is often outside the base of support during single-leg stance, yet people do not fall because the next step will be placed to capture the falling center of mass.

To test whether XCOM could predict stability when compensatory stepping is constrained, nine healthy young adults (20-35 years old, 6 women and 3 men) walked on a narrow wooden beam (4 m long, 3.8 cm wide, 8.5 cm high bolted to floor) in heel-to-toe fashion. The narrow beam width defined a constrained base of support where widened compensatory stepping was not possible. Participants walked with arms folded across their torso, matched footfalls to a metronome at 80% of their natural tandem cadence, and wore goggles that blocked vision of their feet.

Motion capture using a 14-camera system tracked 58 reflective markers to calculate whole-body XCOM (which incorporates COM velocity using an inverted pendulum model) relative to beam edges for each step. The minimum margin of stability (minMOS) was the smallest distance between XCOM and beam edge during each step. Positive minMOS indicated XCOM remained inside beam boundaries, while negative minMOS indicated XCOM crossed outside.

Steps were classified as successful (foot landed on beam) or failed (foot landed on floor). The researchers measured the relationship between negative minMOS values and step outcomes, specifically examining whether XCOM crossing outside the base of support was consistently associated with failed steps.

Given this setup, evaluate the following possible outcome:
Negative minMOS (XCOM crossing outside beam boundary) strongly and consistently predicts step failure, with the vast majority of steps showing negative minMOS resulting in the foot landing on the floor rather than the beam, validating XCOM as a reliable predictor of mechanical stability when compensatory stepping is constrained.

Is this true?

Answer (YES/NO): NO